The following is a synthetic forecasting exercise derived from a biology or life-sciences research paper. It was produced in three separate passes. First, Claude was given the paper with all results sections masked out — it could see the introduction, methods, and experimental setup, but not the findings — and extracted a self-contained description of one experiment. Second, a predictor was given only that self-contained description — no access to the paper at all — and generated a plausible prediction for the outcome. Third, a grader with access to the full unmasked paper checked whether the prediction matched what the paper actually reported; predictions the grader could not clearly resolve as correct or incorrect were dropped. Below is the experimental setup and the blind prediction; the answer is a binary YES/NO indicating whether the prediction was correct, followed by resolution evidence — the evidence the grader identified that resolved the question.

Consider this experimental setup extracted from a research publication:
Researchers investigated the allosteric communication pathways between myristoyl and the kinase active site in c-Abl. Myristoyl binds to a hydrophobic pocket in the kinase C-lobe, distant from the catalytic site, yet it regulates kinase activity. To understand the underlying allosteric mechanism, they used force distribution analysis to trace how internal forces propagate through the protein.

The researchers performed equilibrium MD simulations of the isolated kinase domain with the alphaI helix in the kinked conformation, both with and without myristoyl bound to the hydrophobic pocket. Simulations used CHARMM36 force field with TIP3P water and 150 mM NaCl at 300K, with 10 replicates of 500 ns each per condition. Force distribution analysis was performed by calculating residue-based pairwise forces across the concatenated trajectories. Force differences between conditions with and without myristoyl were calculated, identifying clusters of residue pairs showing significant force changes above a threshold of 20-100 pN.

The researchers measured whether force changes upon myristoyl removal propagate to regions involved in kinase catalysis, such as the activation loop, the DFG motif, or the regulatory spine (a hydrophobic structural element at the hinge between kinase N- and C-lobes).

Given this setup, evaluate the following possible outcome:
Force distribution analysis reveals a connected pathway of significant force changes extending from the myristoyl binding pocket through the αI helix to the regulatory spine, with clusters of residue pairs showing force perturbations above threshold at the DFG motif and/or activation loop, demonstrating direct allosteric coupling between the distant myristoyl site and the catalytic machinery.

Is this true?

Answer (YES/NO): NO